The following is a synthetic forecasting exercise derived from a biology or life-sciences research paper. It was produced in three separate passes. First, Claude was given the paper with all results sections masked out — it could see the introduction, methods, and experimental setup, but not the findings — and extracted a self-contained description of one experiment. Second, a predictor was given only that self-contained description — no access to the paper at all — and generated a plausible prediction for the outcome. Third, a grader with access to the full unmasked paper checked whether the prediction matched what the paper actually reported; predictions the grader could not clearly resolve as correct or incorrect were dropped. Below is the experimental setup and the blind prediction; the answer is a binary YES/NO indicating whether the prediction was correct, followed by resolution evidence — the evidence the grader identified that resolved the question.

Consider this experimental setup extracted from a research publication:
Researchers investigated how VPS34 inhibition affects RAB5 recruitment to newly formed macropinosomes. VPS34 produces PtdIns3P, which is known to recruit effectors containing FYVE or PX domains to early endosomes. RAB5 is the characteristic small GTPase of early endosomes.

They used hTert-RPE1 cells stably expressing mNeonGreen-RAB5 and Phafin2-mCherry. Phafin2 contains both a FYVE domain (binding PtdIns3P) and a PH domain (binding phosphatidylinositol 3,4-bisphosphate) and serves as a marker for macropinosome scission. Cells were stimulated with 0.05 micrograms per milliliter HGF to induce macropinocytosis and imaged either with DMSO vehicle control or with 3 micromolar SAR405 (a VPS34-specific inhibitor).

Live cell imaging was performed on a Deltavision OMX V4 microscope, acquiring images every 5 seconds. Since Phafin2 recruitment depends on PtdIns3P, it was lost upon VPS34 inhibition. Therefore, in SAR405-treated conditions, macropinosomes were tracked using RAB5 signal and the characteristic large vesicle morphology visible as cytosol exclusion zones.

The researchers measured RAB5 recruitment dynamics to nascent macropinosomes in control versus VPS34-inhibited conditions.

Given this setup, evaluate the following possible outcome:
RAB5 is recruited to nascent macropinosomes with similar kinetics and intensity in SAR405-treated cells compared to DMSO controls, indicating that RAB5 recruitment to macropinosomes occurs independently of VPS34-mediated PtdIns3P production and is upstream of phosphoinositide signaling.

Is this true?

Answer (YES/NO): NO